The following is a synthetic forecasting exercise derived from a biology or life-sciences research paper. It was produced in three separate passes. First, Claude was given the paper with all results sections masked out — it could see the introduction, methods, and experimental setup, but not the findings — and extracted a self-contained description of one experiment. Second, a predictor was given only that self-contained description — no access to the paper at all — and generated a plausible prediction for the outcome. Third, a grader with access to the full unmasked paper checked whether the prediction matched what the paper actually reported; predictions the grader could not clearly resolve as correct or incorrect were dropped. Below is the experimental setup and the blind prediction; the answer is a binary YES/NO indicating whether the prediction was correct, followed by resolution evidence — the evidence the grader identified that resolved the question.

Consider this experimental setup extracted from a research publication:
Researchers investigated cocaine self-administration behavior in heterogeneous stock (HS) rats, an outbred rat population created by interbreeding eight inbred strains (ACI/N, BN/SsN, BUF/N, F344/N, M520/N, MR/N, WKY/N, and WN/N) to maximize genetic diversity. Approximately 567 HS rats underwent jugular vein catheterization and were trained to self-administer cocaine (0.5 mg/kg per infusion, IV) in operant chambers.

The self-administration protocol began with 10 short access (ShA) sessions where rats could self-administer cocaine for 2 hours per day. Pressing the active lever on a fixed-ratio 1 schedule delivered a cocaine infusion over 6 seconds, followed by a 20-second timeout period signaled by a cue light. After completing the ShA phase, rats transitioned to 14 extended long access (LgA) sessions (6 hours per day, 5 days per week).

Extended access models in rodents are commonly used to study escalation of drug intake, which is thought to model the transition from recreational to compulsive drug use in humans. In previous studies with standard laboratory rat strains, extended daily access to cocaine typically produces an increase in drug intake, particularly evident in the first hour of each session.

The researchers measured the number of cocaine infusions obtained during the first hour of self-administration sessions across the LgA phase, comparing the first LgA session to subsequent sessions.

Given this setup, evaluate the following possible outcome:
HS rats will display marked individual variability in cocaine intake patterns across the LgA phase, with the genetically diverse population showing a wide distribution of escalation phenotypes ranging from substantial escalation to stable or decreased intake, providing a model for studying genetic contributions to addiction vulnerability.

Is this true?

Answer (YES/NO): YES